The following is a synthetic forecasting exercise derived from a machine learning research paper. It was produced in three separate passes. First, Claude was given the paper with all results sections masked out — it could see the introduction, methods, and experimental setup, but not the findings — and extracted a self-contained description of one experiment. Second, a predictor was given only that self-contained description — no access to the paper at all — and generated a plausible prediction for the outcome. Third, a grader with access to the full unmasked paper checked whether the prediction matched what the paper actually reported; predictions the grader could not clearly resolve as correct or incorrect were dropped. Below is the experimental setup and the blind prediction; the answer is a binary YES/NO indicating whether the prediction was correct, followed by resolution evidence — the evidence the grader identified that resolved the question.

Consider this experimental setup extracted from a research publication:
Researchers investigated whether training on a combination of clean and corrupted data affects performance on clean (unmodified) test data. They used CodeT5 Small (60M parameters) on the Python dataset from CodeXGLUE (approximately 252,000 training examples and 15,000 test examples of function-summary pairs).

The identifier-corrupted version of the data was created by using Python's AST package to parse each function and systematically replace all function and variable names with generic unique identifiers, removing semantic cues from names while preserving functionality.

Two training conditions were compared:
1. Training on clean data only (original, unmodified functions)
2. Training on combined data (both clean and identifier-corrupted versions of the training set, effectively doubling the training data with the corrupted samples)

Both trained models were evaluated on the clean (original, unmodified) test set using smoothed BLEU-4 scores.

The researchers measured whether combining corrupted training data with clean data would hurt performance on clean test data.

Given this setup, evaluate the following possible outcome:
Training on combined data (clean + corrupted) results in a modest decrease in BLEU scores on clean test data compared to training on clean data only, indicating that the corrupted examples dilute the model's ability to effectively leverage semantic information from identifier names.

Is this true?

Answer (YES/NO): NO